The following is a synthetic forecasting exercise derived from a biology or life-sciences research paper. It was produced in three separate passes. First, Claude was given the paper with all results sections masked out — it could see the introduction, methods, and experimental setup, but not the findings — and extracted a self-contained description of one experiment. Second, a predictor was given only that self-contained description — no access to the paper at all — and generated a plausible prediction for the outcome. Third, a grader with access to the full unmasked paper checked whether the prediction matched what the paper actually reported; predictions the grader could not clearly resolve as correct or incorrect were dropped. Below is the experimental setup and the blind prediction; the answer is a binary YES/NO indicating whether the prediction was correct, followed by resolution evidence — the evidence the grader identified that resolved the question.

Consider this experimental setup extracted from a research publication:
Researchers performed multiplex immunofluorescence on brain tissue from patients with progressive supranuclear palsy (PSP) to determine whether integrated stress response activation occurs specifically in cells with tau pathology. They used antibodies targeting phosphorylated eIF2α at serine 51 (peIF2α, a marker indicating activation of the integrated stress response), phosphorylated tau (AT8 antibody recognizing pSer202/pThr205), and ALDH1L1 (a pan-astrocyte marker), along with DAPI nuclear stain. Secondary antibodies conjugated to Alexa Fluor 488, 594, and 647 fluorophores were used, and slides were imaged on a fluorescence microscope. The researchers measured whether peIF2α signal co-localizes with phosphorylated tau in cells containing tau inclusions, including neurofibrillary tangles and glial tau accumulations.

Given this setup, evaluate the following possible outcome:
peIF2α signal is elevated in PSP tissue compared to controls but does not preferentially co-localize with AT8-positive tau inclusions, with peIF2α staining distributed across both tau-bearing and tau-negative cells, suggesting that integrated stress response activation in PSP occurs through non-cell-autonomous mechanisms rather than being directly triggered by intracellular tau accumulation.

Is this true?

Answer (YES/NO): NO